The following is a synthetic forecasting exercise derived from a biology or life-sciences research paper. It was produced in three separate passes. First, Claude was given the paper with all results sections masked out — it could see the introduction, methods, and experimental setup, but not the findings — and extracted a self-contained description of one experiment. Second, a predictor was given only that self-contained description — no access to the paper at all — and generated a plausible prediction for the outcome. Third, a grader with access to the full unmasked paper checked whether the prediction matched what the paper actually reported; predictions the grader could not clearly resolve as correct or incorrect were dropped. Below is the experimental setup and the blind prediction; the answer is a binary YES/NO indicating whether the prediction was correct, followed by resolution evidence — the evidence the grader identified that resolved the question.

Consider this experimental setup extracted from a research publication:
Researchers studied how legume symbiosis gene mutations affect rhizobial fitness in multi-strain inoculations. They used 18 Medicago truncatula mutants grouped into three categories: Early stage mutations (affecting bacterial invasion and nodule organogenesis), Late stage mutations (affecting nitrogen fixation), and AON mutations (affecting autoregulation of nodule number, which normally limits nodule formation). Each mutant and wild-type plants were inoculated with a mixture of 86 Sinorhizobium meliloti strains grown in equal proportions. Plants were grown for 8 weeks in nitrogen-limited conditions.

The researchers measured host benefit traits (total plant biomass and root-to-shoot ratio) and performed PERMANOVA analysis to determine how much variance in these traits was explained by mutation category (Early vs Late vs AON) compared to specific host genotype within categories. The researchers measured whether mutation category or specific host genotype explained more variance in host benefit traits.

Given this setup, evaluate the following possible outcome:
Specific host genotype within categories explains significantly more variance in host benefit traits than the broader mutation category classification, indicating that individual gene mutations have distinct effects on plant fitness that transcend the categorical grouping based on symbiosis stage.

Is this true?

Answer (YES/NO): YES